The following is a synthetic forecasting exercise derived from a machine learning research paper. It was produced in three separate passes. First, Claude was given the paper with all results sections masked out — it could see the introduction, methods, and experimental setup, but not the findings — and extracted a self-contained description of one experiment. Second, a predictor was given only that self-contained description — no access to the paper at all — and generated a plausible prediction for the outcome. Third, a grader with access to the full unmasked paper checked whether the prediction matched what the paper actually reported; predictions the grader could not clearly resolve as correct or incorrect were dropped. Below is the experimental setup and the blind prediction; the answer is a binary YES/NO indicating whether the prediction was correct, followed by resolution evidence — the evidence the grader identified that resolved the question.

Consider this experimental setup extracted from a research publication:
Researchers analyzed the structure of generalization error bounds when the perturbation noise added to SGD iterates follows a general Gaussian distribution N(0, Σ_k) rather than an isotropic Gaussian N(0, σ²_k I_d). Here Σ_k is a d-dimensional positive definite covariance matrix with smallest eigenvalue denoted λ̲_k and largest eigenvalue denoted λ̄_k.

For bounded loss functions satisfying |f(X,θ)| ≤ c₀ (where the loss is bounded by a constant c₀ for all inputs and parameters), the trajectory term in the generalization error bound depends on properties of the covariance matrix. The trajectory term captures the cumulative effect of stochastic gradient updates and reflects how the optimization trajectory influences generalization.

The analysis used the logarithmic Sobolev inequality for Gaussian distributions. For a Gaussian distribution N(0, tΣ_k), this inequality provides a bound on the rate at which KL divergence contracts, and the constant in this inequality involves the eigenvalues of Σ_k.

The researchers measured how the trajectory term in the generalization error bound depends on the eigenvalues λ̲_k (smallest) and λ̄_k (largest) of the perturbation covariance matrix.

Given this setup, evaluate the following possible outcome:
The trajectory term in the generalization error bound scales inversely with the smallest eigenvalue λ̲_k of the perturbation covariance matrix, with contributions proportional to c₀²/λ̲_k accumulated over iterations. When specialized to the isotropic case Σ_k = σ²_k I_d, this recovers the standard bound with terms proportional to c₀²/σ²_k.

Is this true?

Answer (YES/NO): NO